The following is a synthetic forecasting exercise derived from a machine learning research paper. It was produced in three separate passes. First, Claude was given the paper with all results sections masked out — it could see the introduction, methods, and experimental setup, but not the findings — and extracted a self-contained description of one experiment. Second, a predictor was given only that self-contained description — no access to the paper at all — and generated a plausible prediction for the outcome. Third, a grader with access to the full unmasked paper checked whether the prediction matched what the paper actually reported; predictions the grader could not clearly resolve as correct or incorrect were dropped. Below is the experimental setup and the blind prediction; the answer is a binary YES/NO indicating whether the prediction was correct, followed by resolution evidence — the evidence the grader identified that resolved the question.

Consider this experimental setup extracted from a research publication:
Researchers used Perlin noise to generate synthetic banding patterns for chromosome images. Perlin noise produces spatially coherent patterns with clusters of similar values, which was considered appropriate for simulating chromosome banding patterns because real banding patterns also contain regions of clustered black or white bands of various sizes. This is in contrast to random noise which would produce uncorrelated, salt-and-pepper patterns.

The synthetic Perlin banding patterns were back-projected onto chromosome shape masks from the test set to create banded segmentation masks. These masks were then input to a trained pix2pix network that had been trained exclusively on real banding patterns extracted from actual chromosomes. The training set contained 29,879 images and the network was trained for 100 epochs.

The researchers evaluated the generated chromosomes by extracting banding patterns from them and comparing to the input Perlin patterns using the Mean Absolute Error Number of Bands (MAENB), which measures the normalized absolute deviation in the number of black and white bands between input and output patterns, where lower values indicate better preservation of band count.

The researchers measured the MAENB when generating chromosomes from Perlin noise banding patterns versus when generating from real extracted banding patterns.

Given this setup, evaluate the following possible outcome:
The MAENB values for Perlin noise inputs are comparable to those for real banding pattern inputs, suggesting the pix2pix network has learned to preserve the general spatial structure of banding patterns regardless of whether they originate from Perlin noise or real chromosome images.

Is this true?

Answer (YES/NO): NO